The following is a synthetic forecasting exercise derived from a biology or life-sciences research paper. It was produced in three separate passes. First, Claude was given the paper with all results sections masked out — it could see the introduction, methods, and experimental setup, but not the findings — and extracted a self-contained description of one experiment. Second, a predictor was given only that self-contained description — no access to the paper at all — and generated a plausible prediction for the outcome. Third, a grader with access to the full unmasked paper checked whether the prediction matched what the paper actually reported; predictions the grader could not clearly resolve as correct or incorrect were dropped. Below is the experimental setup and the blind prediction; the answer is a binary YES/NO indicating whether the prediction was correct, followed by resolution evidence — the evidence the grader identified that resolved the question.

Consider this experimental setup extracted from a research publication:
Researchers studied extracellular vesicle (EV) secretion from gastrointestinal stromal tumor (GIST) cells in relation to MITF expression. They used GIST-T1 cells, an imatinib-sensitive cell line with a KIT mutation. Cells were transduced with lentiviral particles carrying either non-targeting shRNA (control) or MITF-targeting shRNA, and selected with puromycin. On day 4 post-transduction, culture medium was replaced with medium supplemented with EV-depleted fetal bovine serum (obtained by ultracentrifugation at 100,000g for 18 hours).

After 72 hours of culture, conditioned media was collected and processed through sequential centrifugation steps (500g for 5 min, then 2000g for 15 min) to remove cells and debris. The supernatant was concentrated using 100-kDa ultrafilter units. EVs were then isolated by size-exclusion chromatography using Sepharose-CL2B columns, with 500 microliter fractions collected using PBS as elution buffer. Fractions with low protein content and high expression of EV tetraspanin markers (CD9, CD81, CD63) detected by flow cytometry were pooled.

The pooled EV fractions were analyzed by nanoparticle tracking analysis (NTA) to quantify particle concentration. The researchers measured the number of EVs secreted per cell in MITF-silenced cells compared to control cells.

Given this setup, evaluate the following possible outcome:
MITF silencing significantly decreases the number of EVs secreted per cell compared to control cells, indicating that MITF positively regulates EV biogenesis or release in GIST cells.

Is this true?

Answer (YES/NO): NO